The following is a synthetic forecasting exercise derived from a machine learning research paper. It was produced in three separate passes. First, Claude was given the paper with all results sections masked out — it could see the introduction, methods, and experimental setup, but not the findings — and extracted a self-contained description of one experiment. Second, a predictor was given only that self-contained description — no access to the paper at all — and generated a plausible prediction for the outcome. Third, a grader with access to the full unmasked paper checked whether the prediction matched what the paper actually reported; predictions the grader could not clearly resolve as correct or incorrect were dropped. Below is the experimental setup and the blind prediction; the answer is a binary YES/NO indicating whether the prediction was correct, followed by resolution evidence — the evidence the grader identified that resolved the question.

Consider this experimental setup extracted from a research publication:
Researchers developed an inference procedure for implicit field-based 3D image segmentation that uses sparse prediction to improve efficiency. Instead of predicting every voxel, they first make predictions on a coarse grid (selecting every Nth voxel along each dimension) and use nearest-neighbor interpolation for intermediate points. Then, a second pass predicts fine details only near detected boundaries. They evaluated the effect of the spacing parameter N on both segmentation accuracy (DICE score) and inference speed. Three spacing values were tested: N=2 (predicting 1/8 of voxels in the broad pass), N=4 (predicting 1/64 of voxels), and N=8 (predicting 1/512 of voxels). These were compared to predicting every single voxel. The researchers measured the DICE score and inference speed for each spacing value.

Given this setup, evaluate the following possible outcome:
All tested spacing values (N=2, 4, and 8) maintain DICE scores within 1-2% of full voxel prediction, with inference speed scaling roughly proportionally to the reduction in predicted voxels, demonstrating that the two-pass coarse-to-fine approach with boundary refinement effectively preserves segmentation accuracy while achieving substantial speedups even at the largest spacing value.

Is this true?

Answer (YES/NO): NO